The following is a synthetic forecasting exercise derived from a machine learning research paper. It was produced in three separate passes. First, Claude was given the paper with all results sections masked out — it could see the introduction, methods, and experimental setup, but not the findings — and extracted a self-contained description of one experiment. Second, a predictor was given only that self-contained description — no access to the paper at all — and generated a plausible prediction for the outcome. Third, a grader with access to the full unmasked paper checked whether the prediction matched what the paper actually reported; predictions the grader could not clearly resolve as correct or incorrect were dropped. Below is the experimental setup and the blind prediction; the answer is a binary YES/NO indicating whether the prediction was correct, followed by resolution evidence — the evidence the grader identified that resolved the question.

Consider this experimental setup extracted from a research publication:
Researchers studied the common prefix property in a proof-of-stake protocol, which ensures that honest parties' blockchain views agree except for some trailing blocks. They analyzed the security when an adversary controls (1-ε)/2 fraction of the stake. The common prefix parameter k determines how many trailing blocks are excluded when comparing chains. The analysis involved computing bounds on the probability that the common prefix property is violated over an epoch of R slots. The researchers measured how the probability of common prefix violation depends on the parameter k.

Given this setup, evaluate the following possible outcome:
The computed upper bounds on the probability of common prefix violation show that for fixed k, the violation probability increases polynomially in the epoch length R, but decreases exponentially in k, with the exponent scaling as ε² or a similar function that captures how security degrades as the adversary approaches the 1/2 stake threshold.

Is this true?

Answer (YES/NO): NO